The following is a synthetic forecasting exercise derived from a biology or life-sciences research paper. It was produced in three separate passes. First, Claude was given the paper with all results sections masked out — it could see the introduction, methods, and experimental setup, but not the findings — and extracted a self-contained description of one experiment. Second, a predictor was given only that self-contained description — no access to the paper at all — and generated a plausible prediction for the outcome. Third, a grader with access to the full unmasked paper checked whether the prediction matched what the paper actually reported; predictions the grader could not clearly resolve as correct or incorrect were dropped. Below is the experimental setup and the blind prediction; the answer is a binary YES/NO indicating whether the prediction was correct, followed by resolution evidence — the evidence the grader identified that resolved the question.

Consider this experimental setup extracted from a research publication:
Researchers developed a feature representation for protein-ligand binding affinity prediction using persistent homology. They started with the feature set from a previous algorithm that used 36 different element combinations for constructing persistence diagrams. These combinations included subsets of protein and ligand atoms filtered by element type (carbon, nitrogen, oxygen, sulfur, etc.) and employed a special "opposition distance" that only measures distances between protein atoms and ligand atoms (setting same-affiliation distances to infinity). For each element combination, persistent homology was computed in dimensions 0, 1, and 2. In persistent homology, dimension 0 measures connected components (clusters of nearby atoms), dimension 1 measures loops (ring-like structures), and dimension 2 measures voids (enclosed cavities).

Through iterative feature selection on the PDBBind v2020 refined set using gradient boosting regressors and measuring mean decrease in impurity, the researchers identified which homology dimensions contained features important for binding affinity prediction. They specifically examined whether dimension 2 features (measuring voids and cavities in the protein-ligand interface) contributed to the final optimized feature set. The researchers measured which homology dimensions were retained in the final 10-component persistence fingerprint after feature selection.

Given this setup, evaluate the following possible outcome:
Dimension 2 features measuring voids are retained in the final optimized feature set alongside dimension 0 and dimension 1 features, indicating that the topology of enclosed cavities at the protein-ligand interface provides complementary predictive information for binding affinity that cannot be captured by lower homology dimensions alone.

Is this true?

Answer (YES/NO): NO